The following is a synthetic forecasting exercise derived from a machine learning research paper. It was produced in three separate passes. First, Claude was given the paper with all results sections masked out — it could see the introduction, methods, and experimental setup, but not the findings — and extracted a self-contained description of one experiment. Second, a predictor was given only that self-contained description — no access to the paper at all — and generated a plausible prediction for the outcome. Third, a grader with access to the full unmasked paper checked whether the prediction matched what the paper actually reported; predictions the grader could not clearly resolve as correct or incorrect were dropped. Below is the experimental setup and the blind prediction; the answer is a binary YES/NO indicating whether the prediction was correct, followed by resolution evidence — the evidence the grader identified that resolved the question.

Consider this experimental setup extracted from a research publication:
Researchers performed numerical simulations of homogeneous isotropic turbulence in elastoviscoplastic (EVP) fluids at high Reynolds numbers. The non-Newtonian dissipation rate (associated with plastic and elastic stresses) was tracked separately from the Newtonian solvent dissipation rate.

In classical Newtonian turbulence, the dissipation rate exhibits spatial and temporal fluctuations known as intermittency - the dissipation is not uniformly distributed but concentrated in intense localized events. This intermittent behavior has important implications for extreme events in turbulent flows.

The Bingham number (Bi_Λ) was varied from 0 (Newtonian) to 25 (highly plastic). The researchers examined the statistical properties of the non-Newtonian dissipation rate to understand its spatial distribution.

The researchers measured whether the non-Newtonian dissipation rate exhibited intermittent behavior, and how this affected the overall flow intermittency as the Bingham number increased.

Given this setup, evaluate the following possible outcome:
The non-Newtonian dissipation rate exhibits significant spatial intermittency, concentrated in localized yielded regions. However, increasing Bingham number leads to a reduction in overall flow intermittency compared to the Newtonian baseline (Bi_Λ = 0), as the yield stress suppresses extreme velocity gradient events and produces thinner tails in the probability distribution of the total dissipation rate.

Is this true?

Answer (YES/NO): NO